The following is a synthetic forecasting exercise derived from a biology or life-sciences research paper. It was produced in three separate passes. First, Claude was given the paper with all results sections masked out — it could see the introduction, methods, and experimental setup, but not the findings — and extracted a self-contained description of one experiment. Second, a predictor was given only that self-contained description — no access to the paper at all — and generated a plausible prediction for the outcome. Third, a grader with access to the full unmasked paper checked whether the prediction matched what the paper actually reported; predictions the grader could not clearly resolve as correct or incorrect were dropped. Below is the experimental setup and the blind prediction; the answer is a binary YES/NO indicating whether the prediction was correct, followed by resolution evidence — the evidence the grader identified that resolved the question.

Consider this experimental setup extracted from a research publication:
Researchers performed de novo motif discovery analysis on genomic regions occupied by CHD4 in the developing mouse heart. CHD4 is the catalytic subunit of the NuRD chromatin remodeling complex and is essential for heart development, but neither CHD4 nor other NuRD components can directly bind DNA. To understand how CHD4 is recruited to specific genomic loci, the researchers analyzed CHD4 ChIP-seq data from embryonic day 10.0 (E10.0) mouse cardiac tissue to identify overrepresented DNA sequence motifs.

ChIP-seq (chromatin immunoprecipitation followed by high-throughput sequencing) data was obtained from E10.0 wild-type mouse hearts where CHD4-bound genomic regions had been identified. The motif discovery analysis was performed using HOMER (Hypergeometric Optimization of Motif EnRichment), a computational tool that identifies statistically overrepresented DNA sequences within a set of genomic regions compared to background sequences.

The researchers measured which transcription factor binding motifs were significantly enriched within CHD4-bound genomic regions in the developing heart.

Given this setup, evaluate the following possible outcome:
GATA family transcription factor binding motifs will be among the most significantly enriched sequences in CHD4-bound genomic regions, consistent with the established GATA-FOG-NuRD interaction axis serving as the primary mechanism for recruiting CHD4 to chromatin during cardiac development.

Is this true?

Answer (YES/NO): YES